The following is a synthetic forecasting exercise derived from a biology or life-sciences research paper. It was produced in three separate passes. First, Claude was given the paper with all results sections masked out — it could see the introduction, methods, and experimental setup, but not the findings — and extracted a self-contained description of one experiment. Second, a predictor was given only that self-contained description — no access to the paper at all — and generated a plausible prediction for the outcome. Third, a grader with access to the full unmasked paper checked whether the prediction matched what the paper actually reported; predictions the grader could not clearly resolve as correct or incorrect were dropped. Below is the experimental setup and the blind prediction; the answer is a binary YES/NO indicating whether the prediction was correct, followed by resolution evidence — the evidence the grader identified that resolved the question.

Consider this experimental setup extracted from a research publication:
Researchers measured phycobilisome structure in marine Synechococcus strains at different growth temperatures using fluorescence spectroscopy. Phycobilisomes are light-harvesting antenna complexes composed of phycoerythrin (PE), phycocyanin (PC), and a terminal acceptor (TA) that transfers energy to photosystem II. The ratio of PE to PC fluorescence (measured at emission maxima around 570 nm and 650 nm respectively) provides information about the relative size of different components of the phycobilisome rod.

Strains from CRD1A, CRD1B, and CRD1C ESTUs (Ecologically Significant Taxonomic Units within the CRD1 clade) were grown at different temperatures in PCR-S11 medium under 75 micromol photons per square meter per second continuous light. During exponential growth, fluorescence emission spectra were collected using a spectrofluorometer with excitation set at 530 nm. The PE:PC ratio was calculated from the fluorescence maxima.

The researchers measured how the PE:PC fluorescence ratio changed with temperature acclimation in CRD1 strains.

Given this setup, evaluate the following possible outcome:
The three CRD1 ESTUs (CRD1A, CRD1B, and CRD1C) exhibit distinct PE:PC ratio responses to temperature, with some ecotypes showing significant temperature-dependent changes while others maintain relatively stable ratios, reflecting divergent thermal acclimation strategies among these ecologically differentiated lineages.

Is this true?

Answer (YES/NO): NO